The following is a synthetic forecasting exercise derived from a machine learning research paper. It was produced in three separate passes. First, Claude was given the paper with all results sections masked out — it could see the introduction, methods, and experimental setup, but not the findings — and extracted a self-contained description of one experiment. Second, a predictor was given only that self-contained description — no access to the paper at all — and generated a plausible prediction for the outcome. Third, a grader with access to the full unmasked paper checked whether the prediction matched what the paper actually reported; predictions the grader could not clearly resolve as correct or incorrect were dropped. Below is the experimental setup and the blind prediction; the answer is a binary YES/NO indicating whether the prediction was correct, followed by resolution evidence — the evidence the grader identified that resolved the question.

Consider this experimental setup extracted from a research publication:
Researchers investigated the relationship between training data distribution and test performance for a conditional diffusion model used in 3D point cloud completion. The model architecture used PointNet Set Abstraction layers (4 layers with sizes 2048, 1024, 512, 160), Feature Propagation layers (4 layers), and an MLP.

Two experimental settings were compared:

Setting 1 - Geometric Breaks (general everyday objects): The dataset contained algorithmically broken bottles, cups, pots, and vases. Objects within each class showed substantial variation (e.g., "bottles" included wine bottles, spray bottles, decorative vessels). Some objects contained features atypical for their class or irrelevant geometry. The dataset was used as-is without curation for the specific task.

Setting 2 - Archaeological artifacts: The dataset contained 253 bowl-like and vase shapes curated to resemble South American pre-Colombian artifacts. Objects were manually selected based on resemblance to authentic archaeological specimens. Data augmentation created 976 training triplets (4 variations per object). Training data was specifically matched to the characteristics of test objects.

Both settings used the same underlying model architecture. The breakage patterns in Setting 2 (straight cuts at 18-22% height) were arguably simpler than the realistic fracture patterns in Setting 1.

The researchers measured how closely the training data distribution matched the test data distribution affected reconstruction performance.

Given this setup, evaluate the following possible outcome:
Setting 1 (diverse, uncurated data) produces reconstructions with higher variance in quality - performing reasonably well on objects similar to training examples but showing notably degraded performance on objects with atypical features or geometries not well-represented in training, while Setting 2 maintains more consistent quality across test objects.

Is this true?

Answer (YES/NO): YES